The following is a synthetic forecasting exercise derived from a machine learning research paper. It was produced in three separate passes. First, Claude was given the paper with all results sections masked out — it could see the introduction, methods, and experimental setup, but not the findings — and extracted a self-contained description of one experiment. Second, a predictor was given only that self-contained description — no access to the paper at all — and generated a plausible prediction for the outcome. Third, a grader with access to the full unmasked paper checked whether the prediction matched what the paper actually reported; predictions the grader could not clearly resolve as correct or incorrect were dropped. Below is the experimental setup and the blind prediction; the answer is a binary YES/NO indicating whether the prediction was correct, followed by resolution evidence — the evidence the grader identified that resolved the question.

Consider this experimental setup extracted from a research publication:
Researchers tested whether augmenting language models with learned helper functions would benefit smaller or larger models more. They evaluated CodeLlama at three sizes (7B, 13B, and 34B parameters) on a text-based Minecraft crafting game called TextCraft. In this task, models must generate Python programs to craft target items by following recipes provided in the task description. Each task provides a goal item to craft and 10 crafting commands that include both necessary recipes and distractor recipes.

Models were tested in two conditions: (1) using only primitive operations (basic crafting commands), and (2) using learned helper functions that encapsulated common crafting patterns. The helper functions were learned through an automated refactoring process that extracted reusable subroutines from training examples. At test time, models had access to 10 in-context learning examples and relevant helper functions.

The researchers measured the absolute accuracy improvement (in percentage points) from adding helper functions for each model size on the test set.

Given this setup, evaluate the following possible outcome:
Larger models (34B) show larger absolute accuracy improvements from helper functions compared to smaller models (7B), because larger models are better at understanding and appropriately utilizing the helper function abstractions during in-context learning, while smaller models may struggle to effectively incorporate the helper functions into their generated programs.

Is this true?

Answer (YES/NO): YES